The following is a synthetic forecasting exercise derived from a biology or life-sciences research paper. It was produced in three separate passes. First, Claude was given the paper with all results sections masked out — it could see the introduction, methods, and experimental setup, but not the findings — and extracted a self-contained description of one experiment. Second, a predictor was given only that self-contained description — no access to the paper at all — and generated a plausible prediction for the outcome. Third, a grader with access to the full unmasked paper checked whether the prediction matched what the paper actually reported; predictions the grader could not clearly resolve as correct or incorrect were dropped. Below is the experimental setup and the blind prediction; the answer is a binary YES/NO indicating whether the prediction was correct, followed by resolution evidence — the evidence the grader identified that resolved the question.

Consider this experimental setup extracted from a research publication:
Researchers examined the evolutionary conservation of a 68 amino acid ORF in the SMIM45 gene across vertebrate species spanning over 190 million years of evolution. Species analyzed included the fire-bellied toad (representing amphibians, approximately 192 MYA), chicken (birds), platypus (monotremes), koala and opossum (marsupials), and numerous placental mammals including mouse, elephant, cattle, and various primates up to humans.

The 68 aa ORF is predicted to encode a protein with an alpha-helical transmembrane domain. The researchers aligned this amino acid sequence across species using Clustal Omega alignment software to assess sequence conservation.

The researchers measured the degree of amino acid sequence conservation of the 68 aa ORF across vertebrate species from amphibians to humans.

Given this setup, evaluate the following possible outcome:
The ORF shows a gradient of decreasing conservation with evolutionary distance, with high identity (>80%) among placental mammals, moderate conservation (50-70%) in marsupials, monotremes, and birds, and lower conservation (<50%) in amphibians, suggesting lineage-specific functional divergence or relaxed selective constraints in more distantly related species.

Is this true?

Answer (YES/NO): NO